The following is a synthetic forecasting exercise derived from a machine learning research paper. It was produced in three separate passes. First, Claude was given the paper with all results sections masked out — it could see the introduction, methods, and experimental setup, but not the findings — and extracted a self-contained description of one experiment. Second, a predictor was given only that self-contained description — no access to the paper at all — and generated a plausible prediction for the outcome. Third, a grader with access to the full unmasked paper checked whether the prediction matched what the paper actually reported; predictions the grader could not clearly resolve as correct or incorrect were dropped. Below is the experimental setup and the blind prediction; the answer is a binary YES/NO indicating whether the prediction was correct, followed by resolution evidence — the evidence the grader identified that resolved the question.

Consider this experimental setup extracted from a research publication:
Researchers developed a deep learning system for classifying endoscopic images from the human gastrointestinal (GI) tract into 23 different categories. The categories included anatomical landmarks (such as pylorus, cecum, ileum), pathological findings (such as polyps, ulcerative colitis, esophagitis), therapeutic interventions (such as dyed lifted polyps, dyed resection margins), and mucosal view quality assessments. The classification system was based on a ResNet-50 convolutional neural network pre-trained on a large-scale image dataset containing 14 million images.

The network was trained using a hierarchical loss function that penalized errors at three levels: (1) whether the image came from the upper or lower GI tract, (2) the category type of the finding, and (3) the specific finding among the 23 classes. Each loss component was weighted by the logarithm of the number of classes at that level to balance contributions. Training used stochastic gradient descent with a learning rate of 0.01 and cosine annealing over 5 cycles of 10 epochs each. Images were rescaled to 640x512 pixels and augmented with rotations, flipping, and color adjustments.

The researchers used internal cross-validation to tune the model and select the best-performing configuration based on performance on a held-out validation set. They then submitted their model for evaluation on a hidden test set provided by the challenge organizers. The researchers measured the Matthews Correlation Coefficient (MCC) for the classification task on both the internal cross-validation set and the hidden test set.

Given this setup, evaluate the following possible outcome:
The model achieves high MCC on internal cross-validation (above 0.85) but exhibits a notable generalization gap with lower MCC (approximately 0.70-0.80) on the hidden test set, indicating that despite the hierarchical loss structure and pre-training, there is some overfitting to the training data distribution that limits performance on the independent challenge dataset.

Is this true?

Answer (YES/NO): NO